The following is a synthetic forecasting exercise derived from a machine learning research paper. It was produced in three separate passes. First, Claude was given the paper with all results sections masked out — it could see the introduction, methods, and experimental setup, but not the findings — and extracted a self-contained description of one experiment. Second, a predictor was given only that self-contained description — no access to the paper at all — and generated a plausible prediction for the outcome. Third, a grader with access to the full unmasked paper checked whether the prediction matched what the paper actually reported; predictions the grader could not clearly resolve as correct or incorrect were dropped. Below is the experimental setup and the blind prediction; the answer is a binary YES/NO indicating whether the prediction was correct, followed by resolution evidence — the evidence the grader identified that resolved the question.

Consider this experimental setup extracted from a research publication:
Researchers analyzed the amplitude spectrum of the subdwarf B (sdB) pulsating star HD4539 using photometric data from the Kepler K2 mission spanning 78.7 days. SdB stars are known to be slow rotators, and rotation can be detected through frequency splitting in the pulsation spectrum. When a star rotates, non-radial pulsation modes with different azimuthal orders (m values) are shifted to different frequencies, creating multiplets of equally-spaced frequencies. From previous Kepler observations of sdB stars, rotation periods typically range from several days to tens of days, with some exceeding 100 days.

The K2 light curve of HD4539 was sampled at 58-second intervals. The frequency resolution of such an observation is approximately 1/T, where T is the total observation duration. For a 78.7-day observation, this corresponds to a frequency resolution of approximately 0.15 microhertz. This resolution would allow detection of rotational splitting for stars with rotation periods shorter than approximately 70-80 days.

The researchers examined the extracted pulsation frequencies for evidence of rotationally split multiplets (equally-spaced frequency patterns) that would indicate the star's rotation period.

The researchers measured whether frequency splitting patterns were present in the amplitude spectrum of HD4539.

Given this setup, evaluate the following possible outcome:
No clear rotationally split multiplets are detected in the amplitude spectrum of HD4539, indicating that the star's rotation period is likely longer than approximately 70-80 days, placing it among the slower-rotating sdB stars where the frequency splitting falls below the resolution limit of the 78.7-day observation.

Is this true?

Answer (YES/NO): YES